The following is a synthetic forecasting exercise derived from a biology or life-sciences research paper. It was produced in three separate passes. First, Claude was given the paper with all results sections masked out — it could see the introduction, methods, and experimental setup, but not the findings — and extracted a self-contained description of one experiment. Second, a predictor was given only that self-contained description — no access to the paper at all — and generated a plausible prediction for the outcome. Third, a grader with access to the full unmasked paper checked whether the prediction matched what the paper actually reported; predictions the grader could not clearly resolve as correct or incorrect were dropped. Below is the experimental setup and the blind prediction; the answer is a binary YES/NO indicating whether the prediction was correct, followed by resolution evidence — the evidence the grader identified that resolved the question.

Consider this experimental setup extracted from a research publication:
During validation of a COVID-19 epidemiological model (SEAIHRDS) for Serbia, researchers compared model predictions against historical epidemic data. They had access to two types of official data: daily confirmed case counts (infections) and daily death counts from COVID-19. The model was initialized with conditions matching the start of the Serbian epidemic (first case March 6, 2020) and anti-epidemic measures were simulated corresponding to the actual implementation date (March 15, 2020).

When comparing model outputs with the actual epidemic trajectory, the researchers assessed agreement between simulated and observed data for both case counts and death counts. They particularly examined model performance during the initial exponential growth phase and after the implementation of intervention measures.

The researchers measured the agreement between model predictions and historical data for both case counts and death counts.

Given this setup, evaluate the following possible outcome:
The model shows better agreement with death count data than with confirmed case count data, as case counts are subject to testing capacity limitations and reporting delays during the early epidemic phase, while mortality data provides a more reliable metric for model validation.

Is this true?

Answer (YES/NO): YES